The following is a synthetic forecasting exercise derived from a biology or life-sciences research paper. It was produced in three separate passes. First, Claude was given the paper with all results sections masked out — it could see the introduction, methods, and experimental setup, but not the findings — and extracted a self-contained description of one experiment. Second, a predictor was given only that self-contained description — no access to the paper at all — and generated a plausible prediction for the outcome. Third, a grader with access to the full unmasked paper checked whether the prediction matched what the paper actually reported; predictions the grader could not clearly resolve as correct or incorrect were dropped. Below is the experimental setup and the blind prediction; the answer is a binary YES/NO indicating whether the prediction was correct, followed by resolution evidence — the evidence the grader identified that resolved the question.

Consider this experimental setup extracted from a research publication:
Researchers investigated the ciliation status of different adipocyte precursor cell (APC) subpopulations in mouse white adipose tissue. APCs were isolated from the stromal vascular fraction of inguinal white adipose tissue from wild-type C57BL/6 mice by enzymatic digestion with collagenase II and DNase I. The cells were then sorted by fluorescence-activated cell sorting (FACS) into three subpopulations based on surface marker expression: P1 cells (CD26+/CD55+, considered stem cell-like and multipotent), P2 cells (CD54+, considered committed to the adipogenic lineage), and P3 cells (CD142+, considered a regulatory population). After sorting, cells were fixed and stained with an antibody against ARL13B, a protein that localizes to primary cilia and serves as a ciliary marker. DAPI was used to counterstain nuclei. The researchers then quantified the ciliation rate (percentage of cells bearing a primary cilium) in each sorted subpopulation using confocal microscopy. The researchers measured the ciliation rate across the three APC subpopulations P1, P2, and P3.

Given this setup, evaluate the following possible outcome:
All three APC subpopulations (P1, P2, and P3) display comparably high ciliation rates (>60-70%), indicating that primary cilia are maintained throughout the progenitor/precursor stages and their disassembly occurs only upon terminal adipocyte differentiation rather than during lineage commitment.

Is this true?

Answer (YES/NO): NO